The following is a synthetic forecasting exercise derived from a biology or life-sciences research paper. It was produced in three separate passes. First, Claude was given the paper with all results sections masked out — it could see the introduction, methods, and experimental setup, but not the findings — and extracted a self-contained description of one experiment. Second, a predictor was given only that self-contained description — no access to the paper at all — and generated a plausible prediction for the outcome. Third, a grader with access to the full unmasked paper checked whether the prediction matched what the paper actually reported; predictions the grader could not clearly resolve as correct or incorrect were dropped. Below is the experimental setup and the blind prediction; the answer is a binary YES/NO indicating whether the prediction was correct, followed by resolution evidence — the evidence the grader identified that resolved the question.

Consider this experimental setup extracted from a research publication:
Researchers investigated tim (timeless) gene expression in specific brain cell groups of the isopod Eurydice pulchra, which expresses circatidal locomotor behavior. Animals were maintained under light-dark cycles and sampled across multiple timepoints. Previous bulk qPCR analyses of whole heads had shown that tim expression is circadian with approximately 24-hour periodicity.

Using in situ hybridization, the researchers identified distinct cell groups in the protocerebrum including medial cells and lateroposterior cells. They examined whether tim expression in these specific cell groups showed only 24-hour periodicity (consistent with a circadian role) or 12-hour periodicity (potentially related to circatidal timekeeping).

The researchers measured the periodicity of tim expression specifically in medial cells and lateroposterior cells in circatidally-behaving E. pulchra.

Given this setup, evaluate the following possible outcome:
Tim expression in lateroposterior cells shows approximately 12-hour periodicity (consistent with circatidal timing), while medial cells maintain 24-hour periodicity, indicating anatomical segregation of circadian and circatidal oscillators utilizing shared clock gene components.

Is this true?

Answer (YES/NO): NO